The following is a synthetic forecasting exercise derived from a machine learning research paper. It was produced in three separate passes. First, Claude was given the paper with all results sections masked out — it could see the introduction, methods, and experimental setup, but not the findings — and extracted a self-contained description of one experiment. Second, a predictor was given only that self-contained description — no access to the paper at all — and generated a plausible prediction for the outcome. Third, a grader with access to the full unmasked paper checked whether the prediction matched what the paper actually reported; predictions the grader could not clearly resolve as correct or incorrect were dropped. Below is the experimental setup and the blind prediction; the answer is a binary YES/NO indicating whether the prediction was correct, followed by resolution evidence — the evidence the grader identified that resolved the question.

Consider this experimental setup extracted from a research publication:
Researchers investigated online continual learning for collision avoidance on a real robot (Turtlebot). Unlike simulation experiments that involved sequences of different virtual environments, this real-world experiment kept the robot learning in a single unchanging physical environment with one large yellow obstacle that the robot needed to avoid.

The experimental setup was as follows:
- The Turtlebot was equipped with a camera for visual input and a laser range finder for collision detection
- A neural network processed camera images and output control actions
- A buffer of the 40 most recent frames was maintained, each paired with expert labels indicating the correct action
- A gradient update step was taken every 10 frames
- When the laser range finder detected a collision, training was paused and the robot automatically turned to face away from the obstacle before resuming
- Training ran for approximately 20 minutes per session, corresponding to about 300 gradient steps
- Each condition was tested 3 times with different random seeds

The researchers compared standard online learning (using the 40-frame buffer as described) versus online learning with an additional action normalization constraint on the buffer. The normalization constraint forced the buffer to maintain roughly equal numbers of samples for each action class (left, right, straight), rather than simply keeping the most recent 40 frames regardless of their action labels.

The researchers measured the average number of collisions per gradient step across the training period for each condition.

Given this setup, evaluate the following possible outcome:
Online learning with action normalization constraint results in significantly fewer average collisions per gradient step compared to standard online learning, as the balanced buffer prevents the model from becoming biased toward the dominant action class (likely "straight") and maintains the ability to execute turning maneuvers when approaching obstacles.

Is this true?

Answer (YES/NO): YES